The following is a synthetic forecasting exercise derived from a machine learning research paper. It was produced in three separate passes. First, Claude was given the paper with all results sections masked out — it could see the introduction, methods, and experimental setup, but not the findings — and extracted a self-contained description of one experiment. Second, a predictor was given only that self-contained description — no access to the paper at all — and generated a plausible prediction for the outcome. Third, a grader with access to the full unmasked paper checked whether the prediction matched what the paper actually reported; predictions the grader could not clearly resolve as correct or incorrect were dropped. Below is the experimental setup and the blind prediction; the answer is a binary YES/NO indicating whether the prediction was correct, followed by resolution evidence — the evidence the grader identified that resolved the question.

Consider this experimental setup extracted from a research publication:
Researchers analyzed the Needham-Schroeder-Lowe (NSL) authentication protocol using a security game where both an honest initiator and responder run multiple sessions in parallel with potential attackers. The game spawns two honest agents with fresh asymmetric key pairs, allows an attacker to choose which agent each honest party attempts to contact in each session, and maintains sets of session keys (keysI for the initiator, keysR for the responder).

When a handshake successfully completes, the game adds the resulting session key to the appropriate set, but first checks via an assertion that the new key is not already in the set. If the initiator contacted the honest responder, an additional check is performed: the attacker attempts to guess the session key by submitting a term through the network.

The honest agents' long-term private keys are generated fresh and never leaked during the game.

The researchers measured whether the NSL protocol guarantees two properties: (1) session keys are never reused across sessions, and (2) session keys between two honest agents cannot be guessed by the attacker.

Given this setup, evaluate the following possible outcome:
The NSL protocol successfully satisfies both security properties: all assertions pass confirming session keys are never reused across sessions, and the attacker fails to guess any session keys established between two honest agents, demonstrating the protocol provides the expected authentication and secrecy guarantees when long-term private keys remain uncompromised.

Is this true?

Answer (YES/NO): YES